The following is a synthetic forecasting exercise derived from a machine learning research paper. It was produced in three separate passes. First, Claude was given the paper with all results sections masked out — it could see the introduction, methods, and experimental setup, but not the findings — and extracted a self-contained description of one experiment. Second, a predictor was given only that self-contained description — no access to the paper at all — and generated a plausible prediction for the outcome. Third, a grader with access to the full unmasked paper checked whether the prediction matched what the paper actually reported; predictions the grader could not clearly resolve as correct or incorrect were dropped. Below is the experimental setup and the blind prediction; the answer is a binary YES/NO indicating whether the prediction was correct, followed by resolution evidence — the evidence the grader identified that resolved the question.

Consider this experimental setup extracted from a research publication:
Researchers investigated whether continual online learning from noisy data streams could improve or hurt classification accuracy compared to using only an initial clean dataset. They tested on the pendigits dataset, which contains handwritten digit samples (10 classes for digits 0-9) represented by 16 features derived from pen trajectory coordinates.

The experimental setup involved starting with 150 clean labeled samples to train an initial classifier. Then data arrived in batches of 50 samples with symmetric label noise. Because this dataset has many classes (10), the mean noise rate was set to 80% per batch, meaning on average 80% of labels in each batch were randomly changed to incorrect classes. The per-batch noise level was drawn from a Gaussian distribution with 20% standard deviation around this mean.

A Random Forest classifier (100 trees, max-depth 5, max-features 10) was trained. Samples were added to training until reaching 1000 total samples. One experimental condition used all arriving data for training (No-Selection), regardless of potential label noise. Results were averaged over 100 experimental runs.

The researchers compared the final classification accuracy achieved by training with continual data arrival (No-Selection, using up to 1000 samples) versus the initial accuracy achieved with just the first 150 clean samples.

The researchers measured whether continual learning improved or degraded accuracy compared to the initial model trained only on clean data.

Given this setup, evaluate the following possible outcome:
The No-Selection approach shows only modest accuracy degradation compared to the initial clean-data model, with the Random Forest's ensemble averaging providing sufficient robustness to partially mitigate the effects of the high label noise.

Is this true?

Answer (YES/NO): YES